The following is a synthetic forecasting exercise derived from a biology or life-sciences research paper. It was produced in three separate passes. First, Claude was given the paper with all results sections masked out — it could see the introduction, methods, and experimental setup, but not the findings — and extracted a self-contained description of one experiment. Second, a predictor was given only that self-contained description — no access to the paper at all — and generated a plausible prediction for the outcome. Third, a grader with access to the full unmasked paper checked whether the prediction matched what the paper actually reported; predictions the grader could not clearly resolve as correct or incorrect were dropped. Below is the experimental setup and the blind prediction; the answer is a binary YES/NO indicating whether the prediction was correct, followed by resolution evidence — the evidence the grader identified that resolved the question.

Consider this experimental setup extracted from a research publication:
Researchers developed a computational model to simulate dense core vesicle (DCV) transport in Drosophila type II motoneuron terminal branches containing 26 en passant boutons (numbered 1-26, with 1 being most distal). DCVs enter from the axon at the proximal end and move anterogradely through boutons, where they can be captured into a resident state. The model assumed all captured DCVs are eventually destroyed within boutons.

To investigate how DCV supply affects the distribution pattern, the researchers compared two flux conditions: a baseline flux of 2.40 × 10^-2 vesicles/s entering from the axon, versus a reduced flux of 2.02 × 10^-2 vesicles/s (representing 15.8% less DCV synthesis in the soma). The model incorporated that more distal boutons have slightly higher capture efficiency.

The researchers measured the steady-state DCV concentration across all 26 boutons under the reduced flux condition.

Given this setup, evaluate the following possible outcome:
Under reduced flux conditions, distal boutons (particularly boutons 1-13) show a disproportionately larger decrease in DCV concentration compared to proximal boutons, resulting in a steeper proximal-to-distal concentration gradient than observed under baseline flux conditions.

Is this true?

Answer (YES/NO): YES